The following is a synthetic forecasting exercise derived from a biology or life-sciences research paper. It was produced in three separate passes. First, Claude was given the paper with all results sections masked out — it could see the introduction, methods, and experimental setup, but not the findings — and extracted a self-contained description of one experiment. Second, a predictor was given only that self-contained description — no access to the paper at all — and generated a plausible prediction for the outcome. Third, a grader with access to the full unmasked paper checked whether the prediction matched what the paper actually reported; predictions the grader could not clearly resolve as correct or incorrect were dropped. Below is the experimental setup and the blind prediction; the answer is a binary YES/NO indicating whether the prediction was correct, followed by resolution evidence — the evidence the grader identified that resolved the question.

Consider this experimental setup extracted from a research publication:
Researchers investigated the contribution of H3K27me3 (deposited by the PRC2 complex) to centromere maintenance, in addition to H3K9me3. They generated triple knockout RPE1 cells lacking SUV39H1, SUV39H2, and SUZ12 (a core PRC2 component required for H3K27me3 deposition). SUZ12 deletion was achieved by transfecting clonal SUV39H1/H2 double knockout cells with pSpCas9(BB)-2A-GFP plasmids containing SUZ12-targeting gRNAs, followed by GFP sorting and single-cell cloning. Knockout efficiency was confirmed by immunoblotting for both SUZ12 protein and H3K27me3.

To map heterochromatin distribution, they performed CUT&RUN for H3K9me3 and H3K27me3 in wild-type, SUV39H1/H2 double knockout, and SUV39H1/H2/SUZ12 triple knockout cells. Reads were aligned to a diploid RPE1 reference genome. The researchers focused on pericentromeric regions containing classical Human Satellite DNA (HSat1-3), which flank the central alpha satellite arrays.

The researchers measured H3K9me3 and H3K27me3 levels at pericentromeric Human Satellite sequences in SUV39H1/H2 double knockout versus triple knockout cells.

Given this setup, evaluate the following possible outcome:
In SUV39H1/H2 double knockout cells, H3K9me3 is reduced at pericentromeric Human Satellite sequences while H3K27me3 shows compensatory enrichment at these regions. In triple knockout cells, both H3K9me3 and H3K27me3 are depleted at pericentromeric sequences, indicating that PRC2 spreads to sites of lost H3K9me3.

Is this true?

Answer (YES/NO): NO